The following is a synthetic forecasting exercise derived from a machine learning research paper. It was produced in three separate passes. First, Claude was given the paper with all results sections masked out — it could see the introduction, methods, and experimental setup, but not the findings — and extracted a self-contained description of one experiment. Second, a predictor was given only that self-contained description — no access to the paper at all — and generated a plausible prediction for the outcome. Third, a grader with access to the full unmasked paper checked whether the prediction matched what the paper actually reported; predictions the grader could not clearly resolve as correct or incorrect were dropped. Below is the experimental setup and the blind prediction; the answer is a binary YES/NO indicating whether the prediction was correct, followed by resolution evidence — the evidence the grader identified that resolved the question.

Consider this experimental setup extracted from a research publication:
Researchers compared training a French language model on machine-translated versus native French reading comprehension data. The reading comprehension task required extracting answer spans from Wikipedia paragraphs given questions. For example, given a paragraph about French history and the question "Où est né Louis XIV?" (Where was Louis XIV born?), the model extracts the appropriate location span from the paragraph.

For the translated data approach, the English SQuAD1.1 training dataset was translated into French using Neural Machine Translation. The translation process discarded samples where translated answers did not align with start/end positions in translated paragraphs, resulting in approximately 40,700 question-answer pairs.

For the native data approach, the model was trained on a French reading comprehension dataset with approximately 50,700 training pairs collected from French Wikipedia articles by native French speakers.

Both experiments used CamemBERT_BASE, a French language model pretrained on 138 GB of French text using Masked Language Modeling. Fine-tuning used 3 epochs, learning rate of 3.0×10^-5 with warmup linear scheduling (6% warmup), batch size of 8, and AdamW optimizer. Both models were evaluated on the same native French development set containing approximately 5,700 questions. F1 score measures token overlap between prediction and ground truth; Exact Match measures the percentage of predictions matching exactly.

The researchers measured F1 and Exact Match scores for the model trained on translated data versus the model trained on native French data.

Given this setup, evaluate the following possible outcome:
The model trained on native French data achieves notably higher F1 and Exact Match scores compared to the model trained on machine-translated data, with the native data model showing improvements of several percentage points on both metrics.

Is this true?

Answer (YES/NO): YES